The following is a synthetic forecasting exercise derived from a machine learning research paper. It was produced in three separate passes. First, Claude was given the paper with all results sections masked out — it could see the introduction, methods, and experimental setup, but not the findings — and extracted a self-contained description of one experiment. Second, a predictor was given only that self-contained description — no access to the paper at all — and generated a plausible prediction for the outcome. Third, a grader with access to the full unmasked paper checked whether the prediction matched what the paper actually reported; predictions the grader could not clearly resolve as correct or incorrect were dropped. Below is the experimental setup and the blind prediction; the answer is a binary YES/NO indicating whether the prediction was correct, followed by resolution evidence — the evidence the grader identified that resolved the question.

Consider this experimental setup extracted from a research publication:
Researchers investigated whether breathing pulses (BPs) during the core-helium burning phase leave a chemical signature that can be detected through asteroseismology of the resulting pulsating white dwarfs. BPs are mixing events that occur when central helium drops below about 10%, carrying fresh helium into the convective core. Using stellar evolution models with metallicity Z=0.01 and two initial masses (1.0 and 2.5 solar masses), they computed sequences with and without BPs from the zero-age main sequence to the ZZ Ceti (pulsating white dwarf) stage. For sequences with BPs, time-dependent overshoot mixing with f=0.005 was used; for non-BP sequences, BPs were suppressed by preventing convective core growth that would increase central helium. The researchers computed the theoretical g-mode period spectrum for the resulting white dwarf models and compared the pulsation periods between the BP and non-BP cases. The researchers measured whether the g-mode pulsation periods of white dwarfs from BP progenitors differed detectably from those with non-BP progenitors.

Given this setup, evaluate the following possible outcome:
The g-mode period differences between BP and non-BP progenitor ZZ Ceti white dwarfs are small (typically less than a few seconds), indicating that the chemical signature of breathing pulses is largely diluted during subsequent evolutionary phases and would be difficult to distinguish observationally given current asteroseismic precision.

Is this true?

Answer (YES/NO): NO